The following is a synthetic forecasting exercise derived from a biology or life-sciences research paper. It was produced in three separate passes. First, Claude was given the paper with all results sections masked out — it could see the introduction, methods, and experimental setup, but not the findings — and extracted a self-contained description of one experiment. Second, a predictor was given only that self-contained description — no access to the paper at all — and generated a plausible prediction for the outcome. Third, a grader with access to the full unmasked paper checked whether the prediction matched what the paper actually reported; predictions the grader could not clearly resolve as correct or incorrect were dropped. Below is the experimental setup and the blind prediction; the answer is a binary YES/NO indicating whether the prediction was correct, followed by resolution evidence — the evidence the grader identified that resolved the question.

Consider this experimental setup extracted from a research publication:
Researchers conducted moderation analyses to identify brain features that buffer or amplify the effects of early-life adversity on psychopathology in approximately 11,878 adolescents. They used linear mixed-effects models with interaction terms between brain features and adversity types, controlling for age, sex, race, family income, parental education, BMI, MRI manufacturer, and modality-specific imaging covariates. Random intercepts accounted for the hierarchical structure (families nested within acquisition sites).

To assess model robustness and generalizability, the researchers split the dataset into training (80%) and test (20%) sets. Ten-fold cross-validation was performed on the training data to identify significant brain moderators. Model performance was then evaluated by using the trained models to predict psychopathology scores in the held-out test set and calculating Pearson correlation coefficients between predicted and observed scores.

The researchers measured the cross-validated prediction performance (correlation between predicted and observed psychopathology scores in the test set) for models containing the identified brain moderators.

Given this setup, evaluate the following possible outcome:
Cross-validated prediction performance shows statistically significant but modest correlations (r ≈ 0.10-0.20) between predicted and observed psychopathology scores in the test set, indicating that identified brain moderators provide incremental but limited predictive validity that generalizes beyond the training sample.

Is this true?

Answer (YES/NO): NO